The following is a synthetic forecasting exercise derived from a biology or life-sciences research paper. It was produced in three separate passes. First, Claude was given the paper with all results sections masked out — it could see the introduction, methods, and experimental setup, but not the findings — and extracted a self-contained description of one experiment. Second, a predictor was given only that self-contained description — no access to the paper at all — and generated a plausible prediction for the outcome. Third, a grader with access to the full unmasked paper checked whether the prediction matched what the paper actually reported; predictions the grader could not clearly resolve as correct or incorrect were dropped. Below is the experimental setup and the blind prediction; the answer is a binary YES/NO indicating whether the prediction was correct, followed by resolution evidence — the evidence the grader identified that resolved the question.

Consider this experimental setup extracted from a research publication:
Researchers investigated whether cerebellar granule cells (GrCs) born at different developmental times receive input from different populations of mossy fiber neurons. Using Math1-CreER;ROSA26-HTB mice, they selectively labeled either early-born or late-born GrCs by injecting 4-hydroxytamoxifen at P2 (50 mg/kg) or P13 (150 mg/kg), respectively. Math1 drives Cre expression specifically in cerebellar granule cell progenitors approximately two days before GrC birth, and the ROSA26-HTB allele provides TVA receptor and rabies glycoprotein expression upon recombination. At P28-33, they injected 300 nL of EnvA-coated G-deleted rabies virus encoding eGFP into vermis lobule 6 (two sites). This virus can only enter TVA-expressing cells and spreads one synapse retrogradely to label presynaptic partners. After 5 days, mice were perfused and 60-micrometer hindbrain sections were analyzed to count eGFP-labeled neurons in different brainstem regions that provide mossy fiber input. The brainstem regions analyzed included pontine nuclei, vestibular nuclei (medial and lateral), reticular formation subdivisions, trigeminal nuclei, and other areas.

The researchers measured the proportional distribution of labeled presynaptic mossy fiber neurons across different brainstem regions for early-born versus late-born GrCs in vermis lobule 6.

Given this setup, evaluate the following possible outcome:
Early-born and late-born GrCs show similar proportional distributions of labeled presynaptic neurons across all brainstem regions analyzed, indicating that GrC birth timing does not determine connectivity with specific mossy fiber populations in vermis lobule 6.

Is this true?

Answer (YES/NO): NO